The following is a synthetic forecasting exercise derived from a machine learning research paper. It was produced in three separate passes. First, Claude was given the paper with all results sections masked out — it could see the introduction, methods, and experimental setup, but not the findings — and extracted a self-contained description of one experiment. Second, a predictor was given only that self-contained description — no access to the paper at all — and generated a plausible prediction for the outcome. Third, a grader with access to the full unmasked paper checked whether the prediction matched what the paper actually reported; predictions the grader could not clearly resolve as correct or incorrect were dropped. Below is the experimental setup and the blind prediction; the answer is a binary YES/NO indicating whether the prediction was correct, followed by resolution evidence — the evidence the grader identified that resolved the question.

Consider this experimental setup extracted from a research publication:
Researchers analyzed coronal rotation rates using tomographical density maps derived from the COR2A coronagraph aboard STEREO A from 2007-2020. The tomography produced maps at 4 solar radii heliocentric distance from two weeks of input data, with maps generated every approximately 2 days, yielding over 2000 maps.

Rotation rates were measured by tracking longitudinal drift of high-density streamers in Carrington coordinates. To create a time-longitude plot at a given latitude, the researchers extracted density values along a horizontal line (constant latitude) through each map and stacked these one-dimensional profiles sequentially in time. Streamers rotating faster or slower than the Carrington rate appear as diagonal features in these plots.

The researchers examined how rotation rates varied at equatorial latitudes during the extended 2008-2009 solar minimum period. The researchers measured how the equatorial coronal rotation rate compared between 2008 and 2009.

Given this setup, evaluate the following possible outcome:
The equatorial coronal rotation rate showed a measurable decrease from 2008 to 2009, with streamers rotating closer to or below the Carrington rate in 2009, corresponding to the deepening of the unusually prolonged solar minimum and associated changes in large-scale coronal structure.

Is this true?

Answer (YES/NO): YES